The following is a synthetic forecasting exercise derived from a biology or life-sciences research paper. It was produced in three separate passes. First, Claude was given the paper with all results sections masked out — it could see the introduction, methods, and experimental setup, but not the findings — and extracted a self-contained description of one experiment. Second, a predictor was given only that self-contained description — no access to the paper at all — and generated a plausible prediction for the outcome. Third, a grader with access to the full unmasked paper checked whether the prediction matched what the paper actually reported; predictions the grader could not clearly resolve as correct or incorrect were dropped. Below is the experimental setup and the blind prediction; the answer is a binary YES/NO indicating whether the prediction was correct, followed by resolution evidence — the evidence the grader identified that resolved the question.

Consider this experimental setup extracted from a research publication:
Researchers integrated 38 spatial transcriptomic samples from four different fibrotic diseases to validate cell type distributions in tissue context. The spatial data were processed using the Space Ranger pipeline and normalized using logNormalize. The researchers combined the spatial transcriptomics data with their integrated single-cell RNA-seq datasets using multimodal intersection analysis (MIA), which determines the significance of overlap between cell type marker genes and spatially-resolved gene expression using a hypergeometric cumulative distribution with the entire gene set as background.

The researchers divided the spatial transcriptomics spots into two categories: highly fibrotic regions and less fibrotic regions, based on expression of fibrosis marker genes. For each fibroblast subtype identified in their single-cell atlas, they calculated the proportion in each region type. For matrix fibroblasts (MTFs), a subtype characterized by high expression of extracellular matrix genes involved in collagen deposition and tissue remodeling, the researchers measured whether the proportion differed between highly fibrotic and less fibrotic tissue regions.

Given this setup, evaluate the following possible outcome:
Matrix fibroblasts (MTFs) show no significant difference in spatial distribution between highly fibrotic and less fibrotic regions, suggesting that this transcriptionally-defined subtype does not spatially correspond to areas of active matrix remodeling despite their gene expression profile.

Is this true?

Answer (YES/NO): NO